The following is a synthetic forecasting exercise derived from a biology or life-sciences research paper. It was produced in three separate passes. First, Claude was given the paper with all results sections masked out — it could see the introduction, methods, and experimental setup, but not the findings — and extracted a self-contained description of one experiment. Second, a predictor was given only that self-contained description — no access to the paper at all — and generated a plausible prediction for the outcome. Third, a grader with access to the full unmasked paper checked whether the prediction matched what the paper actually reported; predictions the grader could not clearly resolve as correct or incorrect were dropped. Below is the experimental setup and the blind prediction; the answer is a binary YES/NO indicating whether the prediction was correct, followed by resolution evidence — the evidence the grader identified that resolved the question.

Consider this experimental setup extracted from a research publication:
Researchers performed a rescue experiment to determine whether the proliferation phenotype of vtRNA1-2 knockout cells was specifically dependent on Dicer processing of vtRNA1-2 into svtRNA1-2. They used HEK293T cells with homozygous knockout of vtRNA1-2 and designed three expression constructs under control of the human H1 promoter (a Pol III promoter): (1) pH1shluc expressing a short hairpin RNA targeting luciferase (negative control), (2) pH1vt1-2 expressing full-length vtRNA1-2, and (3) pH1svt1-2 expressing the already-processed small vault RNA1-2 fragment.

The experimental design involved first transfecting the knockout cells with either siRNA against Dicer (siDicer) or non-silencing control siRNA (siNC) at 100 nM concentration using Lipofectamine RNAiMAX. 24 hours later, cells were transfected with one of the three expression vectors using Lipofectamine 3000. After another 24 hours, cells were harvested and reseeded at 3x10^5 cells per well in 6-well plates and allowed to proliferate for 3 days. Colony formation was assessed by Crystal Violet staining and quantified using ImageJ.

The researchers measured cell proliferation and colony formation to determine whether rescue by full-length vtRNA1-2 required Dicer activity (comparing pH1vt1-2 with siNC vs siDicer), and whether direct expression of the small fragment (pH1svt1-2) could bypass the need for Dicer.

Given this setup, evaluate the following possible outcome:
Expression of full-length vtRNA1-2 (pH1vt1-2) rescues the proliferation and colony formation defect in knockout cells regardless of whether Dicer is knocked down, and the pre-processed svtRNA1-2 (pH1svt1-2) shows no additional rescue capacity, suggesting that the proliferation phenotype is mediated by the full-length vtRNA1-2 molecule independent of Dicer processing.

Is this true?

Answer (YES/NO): NO